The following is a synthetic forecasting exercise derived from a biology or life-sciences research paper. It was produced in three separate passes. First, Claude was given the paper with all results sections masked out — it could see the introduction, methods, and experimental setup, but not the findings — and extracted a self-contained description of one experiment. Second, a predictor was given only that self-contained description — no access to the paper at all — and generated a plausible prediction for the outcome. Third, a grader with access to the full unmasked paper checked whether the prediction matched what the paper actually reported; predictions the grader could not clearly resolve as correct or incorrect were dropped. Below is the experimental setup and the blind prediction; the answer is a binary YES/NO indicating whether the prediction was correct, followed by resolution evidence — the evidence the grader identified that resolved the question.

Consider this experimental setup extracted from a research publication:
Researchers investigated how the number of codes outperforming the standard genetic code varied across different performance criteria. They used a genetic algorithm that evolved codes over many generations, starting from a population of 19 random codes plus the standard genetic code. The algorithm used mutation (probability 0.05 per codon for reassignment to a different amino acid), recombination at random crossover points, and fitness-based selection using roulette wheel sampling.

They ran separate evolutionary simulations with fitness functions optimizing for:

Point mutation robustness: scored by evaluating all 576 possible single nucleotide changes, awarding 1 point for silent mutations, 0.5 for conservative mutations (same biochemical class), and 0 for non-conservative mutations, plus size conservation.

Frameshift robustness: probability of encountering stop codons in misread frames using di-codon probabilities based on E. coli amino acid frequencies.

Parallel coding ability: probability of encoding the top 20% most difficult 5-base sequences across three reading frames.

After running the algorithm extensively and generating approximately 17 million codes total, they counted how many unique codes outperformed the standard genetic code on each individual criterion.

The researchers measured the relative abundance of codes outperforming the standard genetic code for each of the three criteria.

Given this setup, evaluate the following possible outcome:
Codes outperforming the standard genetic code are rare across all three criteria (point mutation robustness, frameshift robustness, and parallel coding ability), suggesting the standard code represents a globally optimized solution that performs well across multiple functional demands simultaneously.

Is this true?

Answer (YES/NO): NO